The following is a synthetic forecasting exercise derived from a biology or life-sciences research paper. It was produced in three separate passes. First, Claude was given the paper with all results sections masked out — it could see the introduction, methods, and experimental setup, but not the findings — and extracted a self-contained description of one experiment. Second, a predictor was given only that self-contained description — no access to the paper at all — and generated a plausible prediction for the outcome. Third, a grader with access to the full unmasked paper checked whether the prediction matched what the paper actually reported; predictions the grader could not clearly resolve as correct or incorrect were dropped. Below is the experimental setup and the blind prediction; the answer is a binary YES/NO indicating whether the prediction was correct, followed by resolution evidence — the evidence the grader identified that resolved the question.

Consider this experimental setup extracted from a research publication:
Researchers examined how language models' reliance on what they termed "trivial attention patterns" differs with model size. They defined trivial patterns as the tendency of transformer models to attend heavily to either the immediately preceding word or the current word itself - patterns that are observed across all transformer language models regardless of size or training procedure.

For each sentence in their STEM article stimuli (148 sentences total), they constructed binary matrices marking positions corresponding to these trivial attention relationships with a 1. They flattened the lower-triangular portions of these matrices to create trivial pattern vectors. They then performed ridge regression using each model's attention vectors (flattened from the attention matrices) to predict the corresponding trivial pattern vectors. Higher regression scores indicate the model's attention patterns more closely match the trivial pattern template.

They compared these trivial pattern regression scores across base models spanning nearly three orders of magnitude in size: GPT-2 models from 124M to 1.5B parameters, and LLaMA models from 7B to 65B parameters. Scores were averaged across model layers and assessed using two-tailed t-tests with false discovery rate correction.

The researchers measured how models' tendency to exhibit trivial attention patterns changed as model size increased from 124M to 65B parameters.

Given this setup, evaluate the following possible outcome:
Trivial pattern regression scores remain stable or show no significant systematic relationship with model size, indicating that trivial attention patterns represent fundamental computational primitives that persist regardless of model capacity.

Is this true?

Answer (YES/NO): NO